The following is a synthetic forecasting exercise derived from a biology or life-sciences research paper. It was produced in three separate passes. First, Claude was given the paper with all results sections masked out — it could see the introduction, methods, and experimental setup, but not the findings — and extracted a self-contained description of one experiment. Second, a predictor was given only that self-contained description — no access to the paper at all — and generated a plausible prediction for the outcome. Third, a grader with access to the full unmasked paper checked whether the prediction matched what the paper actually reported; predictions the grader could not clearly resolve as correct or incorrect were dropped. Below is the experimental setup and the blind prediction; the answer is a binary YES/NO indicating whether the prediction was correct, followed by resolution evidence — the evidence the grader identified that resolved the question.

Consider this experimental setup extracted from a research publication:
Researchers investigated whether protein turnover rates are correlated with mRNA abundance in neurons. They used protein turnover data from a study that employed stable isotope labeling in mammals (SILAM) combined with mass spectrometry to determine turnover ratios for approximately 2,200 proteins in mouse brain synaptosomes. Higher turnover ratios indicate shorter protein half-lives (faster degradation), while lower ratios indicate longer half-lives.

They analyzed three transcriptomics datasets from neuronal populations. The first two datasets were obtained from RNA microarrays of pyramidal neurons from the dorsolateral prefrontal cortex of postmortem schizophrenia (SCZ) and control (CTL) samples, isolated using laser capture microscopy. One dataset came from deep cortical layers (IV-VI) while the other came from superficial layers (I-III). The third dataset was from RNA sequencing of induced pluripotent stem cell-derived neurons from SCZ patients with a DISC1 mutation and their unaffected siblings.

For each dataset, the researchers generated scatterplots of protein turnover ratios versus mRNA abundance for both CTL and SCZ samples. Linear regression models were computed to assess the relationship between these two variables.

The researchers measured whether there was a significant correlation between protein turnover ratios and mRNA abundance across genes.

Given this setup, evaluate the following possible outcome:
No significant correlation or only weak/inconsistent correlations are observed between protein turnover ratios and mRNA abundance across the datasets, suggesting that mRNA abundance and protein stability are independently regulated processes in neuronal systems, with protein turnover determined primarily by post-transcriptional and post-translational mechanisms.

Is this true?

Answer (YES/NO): YES